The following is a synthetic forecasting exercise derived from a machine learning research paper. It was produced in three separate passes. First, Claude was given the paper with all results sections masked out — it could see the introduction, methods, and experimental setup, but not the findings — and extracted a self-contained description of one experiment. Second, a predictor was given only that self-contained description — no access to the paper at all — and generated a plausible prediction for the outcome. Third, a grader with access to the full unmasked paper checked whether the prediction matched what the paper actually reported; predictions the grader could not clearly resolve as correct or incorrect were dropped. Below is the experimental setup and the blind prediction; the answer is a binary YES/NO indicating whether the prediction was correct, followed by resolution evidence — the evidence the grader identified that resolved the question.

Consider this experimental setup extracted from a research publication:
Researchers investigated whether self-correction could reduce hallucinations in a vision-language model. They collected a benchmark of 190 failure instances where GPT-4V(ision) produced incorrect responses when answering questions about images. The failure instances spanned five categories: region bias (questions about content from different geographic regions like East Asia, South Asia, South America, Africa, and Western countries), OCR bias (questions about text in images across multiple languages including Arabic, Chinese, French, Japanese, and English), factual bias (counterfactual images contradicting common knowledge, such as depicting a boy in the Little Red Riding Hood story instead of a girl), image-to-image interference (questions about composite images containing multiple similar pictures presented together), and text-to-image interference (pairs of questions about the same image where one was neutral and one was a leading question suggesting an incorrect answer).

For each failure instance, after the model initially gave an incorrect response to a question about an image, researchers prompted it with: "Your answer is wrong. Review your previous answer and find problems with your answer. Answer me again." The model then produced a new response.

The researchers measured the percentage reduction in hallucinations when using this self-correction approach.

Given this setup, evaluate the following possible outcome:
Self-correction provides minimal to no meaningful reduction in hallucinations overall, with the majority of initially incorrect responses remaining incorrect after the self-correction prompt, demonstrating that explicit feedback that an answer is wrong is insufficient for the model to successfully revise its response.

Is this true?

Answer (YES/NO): NO